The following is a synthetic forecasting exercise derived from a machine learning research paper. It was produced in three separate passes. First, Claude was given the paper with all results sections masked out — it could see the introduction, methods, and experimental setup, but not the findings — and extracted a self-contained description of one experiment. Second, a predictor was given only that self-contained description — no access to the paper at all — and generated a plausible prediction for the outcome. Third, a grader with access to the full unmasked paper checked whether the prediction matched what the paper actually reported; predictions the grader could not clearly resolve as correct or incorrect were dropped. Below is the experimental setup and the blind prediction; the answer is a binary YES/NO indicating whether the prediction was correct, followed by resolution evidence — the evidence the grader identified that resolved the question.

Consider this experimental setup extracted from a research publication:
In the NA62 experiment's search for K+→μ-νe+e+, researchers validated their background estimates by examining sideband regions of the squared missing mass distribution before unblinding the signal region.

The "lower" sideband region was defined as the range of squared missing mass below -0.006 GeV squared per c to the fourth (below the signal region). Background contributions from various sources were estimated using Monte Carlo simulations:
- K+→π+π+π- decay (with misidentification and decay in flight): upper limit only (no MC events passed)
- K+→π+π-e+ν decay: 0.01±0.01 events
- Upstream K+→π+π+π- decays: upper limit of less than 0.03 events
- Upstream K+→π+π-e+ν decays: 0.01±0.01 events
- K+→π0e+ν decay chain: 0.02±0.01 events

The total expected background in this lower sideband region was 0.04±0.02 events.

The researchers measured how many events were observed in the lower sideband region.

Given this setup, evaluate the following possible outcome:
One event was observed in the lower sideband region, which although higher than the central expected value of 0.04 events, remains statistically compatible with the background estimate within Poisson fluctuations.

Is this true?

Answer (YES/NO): NO